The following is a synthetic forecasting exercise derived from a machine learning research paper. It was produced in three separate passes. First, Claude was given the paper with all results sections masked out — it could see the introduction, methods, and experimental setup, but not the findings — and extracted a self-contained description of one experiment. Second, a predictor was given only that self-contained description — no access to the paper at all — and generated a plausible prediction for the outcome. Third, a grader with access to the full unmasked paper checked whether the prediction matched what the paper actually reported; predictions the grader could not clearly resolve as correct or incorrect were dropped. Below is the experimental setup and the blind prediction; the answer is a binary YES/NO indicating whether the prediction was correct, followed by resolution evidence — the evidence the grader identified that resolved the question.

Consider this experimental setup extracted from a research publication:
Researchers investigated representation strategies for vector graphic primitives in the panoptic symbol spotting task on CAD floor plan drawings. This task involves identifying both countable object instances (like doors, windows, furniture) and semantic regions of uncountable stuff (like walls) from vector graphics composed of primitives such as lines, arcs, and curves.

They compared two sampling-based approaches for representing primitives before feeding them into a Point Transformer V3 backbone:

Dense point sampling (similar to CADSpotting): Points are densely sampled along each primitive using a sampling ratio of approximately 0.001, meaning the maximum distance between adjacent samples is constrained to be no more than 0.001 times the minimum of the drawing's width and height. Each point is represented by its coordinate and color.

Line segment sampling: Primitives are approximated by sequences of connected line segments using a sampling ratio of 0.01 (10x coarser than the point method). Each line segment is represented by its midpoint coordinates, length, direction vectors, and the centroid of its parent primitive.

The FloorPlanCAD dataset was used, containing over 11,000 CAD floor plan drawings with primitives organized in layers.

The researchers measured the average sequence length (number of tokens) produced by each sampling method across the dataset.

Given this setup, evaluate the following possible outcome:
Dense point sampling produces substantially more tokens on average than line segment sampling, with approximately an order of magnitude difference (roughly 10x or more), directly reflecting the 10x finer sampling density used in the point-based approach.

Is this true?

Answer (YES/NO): NO